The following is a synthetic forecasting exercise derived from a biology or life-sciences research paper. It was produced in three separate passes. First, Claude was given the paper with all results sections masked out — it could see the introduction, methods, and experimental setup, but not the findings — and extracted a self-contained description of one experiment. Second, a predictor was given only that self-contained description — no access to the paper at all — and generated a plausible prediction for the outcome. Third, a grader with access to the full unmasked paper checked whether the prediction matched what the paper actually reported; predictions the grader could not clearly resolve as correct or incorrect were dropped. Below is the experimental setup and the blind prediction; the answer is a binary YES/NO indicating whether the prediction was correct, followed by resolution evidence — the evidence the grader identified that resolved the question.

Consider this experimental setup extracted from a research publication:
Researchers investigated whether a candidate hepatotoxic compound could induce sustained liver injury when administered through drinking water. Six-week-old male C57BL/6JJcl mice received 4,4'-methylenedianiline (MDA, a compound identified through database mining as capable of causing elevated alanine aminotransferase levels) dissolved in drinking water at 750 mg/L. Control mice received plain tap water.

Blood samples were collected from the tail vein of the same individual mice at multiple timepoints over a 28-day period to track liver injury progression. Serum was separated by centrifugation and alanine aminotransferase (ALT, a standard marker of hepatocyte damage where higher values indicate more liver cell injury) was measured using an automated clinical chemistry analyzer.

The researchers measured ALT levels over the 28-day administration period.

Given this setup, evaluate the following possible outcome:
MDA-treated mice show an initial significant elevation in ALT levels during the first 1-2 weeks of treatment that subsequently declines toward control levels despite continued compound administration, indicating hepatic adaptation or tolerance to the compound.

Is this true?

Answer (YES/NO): NO